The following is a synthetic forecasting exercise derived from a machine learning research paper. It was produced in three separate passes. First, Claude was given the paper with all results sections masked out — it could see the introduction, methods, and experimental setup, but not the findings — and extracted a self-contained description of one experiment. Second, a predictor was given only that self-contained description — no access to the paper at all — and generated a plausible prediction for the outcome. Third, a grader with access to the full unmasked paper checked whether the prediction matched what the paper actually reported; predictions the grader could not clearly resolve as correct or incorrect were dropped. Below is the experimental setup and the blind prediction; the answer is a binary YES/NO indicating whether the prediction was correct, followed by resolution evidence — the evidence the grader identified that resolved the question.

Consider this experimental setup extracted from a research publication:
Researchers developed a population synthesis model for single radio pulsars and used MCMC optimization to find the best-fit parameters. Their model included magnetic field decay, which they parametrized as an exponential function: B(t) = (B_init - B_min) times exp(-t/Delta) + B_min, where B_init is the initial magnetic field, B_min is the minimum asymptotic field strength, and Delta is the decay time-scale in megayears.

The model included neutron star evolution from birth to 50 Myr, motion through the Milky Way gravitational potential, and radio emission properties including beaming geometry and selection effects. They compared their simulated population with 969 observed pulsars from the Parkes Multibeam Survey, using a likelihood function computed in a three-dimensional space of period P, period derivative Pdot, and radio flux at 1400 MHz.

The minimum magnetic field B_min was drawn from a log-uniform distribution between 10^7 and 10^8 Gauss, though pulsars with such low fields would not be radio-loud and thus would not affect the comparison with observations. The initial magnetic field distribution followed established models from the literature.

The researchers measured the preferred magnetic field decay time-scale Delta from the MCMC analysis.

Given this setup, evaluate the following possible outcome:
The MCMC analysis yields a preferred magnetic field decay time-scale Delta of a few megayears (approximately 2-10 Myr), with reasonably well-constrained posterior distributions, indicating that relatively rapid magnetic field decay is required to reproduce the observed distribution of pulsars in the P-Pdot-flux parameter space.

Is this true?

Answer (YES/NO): YES